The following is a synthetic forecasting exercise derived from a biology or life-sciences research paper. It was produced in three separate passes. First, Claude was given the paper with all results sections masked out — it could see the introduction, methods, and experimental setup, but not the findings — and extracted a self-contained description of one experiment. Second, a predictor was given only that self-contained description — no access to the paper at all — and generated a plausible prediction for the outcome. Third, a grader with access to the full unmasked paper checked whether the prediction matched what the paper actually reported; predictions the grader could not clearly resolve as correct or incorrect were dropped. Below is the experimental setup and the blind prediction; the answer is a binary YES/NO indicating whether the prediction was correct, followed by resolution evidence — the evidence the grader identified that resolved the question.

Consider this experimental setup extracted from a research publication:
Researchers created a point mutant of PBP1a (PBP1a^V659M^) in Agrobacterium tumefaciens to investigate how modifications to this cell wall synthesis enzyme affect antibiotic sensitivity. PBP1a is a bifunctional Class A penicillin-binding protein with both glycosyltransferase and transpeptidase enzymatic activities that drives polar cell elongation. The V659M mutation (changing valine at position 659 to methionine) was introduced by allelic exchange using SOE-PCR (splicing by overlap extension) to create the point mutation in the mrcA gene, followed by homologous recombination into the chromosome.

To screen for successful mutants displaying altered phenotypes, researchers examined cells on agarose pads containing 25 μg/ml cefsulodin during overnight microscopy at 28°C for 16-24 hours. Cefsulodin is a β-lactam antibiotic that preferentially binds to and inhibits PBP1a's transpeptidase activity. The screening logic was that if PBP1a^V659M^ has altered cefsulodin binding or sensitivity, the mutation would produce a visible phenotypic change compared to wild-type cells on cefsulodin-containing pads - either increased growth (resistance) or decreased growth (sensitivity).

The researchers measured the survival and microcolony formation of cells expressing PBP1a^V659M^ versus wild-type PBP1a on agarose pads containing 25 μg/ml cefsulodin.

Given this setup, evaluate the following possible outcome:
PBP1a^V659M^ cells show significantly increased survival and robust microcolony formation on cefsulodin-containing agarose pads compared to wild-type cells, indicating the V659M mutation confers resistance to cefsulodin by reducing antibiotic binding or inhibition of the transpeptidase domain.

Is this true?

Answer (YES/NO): NO